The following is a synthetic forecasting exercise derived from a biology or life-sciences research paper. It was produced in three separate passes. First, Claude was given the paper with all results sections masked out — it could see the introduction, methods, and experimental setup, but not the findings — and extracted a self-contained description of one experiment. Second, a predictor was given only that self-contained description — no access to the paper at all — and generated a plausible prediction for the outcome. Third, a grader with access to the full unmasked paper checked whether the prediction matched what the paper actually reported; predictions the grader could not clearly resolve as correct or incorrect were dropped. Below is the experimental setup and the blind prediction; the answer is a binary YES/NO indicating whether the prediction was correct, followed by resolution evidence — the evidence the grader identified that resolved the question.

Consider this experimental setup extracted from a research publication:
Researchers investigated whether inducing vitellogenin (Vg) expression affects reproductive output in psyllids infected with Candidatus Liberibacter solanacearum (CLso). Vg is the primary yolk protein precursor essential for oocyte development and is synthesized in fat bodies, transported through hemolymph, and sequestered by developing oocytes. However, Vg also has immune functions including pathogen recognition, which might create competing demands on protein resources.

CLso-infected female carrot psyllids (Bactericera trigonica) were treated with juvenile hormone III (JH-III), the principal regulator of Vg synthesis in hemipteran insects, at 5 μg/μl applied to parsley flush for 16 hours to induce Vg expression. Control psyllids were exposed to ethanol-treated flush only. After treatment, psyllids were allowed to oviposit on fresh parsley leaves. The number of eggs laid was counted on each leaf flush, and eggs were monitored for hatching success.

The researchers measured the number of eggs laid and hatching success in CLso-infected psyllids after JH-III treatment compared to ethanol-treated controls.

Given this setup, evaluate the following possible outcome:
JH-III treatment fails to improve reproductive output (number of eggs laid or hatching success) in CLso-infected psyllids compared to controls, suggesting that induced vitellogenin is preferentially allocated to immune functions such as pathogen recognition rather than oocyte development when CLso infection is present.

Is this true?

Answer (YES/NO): NO